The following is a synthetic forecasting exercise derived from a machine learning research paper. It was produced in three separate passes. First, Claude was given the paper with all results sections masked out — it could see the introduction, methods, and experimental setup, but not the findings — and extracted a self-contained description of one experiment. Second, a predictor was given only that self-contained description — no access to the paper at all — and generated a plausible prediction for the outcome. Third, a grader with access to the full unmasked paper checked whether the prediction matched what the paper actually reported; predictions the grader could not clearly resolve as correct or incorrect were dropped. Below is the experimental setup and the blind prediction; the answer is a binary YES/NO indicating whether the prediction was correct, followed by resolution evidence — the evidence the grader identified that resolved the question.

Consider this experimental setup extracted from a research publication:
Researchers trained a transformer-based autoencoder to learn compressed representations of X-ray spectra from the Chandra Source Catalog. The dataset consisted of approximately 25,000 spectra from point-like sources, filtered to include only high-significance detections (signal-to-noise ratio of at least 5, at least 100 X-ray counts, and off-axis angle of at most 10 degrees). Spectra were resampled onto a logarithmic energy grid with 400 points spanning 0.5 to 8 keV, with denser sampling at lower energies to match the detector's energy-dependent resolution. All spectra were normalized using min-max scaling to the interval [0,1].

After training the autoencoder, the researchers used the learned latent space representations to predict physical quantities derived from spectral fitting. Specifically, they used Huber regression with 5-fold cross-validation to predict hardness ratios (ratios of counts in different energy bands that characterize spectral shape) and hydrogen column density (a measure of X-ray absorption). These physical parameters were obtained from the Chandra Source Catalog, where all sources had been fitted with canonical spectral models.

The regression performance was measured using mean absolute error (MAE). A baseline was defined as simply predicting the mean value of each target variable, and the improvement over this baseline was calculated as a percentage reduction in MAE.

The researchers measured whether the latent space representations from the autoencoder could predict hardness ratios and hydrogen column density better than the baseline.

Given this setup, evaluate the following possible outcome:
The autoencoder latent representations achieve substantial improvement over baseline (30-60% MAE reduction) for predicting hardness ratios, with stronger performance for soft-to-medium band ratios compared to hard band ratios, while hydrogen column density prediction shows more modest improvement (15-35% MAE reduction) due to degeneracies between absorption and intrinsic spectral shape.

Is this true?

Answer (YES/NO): NO